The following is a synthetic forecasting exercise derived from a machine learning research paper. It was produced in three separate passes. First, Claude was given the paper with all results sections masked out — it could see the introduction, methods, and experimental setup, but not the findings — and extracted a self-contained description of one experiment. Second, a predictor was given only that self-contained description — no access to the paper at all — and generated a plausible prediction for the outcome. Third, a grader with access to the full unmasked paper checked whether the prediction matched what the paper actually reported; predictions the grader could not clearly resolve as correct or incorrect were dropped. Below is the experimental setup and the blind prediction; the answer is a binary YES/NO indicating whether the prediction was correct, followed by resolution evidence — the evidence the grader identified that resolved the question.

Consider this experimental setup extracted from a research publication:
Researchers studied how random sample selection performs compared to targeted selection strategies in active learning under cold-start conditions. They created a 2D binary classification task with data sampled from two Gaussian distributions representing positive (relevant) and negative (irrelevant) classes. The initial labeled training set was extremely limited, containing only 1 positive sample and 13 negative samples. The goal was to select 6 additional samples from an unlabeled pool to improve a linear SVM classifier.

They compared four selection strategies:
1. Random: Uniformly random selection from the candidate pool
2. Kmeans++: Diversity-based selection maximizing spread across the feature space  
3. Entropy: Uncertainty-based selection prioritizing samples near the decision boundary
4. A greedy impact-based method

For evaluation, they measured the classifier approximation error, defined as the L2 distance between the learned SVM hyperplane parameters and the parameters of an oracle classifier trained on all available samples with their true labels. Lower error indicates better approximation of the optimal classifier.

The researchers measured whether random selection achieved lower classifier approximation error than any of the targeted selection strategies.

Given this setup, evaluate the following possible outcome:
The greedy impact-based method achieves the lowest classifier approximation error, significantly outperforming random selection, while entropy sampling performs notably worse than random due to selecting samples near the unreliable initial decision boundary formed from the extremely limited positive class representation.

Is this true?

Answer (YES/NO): NO